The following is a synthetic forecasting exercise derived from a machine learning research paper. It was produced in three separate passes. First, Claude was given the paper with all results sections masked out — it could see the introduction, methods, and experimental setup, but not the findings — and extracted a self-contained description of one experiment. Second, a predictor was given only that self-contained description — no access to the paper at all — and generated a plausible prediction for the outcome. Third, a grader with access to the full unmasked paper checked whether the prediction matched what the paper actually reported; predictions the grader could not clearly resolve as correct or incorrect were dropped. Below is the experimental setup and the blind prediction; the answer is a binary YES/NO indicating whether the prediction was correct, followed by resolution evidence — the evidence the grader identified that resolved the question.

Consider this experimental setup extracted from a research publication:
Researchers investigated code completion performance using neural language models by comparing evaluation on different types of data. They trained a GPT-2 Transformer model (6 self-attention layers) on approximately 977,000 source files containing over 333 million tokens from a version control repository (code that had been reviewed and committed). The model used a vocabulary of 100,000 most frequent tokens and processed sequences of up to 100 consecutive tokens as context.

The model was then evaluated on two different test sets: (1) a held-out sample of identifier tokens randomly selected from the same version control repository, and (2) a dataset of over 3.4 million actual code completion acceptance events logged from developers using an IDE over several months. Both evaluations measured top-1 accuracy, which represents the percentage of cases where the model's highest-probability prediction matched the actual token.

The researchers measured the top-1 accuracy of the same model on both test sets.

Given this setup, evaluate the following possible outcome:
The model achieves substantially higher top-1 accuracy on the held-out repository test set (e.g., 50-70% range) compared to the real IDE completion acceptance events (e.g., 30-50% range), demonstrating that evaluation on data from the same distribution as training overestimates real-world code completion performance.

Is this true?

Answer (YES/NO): NO